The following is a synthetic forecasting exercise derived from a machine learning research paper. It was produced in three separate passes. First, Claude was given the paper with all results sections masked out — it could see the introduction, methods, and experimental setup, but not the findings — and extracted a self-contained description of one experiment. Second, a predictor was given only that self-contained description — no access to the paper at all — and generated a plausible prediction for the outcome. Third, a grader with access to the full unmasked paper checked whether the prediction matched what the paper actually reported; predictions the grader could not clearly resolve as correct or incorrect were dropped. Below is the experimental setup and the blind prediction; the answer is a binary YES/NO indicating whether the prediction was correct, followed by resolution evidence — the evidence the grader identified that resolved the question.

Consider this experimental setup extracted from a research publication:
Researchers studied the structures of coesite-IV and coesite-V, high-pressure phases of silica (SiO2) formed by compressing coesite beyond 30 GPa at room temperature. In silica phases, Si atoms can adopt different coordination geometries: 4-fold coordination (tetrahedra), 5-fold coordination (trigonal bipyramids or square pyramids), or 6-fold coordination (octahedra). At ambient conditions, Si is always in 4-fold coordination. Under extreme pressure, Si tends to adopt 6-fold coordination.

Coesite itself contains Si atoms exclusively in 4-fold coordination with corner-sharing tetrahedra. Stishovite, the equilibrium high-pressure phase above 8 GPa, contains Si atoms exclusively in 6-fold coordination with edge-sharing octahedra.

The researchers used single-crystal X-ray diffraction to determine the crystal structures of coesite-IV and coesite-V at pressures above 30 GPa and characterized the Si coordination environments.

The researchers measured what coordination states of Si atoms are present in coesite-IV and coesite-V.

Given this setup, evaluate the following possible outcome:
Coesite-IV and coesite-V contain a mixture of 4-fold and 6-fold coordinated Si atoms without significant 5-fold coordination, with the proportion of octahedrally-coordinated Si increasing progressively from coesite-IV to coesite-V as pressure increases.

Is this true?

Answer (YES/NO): NO